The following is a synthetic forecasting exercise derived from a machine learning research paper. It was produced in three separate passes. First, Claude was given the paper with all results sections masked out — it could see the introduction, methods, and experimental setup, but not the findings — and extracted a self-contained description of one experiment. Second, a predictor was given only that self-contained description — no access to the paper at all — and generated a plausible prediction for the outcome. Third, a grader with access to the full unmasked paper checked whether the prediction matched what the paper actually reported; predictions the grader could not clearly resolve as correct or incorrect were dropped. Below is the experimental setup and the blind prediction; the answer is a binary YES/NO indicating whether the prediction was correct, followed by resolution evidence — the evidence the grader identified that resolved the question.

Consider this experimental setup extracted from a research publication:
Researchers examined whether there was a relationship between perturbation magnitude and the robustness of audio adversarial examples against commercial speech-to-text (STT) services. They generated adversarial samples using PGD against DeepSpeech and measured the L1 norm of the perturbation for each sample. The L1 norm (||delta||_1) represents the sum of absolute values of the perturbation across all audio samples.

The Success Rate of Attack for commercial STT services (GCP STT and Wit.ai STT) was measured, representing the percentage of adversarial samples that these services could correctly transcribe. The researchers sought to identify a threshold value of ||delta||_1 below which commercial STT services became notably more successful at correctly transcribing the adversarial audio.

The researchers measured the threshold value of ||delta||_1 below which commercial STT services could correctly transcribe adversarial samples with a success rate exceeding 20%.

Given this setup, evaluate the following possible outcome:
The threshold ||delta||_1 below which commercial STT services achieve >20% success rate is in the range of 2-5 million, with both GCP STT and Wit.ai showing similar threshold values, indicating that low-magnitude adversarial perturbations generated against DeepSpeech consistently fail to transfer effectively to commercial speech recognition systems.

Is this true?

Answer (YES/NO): NO